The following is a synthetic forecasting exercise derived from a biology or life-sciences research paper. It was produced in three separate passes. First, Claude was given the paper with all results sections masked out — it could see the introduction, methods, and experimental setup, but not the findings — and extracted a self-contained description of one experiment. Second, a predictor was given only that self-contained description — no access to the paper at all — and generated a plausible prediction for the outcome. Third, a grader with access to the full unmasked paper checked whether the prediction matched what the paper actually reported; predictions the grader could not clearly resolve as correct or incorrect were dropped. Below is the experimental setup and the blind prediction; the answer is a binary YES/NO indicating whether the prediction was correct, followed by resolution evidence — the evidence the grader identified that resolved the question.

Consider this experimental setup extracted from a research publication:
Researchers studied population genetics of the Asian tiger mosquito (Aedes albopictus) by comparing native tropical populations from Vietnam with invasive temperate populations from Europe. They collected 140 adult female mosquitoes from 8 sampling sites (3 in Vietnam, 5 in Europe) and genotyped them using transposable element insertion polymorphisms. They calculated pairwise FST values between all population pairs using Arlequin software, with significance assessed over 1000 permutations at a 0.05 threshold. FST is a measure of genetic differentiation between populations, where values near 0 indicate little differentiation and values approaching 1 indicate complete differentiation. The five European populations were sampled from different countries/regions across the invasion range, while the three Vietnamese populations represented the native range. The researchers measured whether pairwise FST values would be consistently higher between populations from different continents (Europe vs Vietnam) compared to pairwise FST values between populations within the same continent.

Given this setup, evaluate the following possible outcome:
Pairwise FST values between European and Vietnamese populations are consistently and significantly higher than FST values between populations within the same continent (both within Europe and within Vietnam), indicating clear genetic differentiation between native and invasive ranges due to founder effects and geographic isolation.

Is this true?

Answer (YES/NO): NO